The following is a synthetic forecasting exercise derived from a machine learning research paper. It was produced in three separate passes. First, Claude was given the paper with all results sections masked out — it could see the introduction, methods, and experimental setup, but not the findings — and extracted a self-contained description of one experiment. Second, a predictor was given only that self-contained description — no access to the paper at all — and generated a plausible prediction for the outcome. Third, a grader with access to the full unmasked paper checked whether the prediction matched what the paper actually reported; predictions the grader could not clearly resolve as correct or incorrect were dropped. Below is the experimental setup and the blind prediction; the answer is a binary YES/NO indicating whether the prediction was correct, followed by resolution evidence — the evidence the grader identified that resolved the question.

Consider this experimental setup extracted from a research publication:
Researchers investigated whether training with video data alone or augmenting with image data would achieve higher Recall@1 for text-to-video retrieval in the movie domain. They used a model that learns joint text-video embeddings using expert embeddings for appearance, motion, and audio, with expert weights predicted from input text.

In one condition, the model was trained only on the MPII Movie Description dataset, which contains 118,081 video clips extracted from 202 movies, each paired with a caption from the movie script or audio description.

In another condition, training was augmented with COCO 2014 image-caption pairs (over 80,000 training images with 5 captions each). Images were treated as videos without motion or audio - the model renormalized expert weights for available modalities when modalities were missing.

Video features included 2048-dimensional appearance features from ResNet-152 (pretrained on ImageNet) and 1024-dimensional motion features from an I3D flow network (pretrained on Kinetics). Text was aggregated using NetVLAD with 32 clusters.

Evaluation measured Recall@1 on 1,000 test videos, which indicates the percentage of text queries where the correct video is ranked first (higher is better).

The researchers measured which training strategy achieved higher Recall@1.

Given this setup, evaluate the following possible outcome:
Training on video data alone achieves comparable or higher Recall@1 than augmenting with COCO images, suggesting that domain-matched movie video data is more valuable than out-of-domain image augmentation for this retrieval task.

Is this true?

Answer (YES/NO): YES